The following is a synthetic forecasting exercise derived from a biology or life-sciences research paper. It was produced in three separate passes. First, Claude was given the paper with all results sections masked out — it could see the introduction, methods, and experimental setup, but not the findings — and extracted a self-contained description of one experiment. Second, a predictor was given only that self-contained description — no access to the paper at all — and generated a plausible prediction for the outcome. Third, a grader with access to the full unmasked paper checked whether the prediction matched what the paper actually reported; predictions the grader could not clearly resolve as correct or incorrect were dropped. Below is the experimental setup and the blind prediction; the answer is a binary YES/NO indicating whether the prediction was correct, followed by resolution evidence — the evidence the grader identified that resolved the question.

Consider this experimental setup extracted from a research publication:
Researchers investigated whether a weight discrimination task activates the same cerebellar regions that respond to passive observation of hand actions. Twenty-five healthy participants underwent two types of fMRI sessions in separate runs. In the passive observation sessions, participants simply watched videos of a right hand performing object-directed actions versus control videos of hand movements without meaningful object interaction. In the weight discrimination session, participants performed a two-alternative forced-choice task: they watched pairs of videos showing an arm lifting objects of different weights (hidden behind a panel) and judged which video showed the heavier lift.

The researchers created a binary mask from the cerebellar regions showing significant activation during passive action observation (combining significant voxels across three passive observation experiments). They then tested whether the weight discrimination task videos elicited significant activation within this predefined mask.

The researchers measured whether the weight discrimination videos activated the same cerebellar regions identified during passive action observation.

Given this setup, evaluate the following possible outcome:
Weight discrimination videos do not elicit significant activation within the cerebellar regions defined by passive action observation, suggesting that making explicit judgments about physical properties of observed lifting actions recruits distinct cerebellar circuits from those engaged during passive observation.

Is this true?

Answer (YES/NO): NO